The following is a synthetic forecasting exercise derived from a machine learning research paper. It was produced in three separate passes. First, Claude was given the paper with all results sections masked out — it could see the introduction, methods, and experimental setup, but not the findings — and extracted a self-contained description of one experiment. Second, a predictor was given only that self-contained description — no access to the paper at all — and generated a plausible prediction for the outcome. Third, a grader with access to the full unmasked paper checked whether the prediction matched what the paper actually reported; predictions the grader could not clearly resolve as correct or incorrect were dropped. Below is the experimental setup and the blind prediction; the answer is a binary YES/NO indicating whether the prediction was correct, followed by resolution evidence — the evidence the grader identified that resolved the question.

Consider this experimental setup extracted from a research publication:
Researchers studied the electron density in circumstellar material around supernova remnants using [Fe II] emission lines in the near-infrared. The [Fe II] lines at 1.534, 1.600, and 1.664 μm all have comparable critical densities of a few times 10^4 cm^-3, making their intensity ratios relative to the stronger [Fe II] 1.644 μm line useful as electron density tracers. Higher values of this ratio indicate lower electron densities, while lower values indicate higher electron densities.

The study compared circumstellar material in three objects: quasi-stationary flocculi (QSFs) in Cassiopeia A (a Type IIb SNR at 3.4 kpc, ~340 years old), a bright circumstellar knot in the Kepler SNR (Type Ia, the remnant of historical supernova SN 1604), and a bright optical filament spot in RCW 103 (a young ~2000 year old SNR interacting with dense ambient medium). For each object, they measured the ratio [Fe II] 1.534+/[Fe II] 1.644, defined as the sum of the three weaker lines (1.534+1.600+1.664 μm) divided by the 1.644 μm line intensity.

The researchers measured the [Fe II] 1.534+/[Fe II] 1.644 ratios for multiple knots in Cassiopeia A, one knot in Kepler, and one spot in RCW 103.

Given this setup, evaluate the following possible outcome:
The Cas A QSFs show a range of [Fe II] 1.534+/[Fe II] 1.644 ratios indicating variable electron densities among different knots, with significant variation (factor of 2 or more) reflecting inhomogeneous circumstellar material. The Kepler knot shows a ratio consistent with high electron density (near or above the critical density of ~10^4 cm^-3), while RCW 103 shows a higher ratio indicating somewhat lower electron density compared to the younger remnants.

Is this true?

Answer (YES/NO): NO